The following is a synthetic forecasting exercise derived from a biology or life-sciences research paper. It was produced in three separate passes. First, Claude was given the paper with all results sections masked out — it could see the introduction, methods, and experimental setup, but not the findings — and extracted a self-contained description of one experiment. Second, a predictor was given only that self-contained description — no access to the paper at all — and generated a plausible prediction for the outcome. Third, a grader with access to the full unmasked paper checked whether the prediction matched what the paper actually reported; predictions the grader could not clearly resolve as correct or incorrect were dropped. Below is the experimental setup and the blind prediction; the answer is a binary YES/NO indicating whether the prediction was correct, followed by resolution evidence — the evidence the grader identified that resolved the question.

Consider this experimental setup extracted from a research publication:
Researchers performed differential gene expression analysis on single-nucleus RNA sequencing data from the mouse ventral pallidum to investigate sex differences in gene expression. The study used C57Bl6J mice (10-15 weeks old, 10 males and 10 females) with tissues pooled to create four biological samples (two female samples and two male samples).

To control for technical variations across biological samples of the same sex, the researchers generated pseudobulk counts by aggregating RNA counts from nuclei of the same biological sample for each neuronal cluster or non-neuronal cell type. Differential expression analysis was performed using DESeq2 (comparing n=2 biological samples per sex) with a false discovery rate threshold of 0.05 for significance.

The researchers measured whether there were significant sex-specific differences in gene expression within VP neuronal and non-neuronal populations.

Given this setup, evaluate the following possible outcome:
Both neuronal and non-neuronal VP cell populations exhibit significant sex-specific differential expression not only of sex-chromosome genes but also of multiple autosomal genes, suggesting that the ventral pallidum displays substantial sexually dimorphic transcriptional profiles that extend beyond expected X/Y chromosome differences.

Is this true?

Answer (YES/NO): NO